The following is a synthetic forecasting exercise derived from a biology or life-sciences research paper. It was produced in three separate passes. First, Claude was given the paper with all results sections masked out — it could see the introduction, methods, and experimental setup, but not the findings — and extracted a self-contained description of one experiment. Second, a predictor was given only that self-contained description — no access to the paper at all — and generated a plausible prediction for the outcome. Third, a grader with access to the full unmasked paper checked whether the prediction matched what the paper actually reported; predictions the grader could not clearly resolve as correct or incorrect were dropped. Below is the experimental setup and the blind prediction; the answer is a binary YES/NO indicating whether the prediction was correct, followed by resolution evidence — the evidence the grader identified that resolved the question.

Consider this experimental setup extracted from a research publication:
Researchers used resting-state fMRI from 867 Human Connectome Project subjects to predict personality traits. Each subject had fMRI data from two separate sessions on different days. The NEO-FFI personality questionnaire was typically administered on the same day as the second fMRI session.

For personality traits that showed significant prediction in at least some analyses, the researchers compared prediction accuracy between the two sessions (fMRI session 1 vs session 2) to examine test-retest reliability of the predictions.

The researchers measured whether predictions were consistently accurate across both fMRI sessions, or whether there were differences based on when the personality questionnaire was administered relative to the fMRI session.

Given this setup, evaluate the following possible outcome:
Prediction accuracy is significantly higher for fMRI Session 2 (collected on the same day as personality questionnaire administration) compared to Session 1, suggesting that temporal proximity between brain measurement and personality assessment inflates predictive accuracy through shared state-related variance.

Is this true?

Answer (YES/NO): NO